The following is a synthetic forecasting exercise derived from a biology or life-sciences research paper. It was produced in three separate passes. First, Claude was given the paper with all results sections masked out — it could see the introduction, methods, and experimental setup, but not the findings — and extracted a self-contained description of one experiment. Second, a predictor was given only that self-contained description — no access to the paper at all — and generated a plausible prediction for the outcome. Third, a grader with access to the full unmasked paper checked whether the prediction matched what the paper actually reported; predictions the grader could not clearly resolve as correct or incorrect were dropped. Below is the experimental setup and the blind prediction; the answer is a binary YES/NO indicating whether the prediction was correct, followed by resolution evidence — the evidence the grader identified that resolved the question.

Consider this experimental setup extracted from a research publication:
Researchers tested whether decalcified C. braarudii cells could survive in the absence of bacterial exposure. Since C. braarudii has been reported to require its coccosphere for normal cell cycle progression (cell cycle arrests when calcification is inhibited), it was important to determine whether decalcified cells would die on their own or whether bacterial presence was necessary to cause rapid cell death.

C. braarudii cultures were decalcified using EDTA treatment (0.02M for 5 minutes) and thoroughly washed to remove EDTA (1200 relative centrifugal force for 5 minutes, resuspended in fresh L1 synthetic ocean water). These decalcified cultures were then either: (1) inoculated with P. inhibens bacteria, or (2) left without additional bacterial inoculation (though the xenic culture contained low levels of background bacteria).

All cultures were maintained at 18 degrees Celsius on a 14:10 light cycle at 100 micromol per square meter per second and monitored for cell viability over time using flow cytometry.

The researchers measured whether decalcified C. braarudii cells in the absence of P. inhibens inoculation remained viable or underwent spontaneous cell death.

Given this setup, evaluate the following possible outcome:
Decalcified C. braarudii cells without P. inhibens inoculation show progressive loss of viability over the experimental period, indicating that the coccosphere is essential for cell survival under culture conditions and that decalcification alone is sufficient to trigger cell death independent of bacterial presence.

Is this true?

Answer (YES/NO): NO